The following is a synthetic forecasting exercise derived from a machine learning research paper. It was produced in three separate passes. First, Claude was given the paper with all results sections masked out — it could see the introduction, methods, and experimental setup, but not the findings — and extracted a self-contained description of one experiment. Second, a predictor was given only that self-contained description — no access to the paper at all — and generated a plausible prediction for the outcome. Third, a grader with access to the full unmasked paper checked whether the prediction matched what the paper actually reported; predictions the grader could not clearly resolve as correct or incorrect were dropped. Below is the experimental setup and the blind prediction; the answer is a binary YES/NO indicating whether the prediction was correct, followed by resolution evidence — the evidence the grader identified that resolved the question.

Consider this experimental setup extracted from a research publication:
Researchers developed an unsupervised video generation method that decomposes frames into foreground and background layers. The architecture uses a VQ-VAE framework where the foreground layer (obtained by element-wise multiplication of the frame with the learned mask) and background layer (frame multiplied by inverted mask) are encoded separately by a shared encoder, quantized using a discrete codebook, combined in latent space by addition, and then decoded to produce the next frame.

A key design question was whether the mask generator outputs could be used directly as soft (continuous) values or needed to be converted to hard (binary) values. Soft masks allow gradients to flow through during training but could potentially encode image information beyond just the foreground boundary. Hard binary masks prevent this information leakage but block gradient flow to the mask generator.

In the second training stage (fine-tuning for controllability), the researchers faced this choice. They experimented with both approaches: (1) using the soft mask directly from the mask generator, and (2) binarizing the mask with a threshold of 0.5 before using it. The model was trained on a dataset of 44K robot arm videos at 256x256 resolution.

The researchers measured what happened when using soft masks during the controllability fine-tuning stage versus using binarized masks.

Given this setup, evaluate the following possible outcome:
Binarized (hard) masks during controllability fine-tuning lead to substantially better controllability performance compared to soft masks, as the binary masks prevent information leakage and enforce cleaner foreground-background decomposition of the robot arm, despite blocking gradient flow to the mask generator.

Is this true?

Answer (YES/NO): YES